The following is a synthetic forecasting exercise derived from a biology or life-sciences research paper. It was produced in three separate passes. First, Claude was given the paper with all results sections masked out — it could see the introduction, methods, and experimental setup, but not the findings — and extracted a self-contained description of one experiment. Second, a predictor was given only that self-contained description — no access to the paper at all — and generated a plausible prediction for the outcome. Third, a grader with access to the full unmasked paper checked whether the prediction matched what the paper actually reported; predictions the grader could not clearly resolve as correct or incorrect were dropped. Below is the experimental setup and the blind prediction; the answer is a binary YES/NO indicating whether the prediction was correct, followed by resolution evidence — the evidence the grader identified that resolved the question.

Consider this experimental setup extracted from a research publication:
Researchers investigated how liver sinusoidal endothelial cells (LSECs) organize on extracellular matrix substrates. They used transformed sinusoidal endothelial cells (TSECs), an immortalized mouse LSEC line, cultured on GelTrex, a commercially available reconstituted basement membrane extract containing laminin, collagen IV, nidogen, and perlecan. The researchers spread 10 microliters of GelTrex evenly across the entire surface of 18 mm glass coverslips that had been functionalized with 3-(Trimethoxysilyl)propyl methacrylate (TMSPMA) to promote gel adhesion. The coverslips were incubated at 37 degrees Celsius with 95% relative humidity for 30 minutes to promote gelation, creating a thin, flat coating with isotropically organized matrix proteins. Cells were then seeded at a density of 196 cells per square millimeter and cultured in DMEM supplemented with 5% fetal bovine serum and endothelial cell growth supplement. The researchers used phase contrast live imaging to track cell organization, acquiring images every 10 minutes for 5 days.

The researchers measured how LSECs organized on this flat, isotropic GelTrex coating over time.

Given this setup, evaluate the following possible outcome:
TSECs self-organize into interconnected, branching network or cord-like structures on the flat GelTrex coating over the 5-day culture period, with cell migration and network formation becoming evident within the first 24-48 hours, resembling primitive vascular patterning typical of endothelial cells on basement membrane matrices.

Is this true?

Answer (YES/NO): YES